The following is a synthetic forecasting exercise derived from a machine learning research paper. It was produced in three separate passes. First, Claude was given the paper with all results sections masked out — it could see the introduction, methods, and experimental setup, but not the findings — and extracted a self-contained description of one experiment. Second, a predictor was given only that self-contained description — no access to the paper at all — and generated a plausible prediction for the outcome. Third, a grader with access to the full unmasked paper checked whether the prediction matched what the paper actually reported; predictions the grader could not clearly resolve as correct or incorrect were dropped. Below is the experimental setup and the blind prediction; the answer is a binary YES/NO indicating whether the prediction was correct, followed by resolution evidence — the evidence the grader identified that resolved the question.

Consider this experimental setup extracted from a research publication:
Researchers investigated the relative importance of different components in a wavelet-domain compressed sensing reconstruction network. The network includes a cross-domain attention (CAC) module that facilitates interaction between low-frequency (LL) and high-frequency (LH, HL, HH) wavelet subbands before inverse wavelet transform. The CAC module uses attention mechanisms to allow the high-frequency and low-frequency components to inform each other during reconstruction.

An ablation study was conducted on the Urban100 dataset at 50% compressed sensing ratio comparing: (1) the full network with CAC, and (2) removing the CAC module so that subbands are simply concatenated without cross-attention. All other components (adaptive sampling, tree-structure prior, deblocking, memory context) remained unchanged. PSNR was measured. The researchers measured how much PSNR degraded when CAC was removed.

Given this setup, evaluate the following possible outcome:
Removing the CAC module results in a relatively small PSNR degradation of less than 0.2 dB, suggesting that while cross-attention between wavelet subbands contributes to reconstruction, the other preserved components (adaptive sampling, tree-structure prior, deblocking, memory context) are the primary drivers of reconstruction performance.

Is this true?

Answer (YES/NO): NO